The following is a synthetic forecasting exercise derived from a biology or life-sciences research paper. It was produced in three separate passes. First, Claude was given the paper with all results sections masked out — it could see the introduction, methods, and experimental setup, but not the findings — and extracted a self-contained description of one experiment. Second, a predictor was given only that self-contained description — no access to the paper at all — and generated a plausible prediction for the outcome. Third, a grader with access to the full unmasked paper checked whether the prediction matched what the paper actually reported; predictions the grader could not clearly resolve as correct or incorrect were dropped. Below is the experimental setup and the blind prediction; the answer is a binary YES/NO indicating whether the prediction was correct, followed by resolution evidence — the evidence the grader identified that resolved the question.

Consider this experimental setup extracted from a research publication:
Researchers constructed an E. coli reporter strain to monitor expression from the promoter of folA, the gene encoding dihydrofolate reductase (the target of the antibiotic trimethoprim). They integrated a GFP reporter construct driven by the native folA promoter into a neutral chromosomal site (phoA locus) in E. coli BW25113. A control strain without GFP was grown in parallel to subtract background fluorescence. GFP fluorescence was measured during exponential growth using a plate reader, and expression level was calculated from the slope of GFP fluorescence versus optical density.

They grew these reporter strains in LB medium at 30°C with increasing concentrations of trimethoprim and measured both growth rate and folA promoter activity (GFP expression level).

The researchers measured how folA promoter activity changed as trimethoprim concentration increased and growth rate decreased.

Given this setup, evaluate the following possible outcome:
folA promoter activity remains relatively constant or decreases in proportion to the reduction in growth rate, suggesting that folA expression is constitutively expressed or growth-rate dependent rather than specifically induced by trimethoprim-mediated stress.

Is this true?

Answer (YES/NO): NO